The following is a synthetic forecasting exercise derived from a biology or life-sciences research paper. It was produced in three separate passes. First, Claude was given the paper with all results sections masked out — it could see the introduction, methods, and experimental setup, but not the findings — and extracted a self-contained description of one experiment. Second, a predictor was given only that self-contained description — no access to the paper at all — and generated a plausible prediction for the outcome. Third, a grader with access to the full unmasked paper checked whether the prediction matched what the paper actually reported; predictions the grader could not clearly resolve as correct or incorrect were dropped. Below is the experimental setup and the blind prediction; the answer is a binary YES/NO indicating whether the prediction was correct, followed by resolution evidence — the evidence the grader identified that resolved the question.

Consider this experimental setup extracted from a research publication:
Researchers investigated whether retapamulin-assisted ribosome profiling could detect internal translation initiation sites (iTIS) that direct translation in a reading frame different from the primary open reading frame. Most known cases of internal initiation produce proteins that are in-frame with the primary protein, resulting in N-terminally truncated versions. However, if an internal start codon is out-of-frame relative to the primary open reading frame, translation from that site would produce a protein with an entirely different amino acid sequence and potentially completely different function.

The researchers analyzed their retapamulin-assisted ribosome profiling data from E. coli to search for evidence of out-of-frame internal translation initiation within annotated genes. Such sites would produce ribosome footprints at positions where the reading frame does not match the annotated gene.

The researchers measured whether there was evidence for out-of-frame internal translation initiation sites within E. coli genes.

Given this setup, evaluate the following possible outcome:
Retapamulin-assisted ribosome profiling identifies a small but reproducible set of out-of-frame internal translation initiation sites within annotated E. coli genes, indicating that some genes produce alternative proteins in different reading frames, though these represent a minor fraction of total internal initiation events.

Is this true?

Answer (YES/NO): NO